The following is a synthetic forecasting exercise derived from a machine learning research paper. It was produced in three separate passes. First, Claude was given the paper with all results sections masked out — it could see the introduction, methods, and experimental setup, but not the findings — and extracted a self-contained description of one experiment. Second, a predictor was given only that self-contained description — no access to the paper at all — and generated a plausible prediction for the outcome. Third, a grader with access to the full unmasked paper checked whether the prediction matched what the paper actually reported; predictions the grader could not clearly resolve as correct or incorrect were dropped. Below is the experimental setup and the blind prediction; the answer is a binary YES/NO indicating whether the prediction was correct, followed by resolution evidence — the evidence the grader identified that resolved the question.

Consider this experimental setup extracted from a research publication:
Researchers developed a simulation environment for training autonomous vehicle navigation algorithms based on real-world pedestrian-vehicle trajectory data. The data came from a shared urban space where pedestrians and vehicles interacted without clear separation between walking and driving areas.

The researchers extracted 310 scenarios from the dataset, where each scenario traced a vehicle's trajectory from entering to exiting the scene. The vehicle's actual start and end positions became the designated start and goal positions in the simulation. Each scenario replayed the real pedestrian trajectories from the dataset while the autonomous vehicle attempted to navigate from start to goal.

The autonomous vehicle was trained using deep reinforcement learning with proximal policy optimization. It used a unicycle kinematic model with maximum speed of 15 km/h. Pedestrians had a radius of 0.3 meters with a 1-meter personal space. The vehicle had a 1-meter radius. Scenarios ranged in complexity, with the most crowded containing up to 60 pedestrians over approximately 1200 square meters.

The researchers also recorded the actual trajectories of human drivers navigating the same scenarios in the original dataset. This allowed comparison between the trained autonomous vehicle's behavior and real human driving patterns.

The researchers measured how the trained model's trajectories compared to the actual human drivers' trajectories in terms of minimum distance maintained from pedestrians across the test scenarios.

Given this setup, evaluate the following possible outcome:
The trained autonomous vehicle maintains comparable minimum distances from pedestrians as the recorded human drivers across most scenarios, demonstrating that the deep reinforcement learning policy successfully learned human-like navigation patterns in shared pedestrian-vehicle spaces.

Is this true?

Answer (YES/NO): NO